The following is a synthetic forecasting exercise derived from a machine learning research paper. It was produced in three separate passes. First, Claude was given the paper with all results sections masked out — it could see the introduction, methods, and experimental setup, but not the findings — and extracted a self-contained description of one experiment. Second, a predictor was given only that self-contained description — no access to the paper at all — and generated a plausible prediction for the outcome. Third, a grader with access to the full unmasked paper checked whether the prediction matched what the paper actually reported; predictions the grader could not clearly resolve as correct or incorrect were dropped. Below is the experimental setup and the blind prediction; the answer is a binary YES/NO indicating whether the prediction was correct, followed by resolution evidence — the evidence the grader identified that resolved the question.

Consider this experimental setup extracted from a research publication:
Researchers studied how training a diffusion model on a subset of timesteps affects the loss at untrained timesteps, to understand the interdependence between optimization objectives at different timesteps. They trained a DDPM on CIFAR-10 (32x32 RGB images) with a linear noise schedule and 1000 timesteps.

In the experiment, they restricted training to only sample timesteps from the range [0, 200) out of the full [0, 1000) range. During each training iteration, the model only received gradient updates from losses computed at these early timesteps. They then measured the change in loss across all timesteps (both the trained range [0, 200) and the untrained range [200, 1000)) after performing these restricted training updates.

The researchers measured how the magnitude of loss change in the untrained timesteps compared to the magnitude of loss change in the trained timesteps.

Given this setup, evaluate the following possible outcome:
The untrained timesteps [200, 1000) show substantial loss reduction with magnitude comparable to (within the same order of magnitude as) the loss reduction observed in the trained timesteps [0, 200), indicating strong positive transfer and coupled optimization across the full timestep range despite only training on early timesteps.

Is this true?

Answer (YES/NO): NO